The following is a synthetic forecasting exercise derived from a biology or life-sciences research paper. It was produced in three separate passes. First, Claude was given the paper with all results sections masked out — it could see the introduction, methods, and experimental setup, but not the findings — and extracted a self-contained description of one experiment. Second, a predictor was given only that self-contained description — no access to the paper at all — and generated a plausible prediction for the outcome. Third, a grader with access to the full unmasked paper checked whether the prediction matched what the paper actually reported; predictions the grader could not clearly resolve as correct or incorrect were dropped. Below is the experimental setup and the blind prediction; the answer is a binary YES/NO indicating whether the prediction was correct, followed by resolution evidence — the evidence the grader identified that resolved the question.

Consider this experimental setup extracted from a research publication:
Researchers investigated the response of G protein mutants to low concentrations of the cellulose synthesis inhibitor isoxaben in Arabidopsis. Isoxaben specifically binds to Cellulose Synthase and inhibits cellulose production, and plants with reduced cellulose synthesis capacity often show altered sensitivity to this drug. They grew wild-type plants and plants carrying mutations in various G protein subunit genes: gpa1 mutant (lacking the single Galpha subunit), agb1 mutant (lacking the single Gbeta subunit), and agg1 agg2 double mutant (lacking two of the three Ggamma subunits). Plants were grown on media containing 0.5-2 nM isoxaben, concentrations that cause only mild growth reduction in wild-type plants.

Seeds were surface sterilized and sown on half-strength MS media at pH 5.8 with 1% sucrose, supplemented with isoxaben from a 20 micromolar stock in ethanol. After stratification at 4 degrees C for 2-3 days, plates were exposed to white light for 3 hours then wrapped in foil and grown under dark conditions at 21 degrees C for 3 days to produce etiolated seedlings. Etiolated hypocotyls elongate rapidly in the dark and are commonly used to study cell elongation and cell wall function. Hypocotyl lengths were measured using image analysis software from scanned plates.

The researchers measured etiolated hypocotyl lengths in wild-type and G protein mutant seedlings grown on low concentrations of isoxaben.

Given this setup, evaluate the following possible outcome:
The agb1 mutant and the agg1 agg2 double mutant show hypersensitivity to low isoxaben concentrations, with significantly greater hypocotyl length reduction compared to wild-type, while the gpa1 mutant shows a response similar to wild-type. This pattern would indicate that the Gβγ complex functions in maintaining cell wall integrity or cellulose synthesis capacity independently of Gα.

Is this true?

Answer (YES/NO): NO